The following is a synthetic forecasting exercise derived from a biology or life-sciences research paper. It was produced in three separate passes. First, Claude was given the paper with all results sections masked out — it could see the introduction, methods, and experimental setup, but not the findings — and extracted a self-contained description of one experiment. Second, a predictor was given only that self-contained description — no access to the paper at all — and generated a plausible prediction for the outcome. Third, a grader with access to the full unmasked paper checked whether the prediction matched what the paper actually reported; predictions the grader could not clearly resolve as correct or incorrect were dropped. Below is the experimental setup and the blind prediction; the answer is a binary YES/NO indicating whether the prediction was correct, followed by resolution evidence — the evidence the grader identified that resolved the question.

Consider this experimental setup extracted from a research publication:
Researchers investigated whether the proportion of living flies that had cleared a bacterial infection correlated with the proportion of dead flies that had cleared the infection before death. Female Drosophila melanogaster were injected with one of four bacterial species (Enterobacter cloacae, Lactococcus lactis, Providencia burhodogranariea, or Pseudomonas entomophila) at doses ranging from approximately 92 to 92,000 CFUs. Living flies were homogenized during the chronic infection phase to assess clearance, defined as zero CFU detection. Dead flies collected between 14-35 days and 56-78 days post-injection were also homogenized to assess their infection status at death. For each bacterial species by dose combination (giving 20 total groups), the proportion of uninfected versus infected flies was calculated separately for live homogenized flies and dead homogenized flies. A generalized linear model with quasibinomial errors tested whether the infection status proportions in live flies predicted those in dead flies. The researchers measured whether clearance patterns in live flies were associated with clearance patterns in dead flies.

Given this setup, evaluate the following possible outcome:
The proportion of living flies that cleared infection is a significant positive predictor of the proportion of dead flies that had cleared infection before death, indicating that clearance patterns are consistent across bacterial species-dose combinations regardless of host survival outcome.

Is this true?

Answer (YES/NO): YES